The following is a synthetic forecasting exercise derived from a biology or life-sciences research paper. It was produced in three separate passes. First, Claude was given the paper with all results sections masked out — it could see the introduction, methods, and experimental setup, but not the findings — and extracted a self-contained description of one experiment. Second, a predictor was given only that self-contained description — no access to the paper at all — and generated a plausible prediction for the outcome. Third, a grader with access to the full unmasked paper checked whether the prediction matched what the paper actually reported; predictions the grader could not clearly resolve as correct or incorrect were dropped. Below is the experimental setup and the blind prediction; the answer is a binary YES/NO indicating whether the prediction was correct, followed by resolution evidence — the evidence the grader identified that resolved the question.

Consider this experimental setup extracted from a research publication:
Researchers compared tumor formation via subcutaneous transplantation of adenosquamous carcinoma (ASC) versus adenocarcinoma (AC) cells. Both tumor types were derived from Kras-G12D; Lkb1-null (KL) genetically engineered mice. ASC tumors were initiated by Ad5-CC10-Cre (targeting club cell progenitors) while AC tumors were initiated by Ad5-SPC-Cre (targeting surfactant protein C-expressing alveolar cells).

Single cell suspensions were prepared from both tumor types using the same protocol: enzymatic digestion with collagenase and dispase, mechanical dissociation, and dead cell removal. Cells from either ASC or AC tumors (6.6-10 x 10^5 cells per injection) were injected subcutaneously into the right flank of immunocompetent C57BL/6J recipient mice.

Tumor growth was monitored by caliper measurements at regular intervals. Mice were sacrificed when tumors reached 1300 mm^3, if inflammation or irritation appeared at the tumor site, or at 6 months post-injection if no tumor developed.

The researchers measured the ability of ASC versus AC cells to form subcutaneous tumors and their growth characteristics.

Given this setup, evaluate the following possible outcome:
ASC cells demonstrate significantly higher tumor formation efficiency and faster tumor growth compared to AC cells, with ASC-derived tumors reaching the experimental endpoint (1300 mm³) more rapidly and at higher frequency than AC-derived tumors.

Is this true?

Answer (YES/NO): NO